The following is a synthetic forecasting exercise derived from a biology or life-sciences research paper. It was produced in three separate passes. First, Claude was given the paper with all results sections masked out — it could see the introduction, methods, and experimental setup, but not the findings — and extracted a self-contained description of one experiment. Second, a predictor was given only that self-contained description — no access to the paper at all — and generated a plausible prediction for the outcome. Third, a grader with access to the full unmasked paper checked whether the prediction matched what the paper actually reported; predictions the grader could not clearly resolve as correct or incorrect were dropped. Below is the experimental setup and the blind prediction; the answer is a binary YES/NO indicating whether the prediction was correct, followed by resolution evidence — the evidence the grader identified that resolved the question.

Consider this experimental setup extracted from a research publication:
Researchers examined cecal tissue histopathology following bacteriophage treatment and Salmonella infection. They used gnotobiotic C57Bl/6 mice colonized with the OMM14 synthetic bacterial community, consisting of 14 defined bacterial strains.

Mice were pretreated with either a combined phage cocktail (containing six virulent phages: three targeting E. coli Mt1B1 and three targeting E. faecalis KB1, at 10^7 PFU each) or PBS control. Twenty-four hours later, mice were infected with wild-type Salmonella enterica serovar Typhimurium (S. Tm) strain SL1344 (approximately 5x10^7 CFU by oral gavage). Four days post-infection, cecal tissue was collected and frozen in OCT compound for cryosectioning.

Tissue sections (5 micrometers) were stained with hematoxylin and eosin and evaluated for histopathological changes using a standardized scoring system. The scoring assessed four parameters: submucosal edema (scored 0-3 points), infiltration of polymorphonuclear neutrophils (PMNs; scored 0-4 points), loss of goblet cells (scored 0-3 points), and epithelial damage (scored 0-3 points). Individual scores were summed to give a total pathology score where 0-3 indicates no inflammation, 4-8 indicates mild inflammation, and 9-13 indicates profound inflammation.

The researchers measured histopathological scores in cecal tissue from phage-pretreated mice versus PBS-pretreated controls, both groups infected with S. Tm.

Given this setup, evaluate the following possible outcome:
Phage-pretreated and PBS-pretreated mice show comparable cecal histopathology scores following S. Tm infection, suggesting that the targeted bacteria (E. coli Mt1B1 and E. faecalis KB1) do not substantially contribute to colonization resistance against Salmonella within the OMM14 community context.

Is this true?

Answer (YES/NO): NO